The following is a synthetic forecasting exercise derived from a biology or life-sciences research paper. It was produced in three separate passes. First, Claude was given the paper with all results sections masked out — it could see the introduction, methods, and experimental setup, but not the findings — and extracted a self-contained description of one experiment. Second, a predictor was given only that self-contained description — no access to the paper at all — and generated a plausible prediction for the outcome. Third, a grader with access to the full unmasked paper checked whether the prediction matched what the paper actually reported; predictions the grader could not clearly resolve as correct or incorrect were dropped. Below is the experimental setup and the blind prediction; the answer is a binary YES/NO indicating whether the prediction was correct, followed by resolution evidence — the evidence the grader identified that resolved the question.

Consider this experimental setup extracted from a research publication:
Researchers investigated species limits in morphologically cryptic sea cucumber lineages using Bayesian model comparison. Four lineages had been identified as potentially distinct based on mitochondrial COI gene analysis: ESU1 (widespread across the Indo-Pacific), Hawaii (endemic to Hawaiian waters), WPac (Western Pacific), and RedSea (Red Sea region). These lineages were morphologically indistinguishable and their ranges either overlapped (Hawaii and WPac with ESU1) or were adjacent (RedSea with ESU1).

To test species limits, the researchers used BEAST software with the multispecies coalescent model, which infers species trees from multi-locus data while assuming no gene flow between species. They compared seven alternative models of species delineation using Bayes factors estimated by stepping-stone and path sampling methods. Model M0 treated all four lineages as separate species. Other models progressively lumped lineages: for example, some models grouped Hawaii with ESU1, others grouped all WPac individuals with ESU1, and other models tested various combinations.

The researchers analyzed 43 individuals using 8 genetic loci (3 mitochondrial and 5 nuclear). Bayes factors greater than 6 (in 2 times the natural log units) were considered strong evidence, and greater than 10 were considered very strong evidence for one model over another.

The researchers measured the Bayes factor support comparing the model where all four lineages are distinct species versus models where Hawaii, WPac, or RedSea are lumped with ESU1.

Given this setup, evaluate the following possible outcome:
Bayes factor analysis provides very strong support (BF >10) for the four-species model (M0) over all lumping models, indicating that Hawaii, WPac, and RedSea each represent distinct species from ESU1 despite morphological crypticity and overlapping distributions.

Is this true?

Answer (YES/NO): YES